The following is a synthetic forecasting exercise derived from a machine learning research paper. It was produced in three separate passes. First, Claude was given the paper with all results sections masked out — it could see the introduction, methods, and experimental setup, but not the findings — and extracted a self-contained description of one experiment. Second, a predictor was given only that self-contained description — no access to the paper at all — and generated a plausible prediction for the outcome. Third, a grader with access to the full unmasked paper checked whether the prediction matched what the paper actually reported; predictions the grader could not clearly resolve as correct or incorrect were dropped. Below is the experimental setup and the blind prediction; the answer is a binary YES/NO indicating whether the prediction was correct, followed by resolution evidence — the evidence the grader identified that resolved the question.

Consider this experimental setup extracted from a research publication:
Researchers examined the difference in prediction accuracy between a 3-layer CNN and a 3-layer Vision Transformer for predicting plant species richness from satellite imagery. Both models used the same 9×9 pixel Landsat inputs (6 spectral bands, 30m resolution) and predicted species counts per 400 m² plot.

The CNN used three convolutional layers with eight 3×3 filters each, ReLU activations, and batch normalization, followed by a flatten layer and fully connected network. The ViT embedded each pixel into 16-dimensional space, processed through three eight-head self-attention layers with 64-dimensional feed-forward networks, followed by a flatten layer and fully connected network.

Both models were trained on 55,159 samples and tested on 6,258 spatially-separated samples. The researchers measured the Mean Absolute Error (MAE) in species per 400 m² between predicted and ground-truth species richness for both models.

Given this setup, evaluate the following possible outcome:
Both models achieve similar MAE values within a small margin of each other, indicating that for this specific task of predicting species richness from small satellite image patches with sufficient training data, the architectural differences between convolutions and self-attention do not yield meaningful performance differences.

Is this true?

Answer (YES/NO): YES